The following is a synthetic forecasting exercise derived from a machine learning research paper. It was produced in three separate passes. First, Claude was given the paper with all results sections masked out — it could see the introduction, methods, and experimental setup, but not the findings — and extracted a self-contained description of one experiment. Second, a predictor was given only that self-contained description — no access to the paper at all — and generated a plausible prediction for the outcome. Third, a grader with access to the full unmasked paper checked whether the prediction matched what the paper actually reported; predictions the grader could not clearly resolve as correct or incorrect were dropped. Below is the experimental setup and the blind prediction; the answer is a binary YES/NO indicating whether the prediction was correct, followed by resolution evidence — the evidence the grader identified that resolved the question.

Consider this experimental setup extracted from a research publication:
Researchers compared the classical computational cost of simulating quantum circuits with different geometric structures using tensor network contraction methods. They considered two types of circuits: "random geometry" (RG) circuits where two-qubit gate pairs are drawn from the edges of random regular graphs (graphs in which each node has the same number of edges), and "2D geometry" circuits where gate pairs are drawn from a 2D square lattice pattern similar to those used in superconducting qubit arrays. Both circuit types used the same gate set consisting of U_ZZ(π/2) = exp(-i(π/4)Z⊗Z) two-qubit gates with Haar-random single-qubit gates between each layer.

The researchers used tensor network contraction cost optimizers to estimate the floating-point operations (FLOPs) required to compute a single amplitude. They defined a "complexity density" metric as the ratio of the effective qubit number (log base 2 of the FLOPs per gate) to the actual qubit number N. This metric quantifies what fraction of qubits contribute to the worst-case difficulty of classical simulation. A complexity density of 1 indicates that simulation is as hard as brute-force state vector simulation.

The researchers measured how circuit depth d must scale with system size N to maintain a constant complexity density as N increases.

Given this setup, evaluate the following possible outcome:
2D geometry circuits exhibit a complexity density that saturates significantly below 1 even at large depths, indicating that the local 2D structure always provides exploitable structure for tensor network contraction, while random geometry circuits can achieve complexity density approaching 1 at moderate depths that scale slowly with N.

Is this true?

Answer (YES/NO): NO